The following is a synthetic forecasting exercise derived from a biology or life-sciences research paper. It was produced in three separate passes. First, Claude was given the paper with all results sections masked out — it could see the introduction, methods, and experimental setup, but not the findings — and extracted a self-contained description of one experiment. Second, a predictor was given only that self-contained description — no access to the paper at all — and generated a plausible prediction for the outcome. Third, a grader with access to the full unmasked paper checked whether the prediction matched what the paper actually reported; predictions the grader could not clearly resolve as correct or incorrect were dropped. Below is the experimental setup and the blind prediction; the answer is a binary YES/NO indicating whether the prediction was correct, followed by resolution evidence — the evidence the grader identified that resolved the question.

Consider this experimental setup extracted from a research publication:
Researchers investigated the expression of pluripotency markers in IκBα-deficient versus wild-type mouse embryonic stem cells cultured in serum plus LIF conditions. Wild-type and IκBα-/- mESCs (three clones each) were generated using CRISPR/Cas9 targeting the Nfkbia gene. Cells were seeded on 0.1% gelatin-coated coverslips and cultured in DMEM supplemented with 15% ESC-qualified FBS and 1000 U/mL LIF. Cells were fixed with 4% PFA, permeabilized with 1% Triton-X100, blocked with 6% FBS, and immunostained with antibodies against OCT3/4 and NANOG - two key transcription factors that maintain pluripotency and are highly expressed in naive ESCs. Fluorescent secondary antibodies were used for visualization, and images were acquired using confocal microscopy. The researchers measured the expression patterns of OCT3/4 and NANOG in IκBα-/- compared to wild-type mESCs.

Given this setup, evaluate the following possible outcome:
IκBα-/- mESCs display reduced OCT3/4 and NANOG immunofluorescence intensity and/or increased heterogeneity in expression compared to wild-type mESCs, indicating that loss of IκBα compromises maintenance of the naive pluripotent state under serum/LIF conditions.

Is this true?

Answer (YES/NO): NO